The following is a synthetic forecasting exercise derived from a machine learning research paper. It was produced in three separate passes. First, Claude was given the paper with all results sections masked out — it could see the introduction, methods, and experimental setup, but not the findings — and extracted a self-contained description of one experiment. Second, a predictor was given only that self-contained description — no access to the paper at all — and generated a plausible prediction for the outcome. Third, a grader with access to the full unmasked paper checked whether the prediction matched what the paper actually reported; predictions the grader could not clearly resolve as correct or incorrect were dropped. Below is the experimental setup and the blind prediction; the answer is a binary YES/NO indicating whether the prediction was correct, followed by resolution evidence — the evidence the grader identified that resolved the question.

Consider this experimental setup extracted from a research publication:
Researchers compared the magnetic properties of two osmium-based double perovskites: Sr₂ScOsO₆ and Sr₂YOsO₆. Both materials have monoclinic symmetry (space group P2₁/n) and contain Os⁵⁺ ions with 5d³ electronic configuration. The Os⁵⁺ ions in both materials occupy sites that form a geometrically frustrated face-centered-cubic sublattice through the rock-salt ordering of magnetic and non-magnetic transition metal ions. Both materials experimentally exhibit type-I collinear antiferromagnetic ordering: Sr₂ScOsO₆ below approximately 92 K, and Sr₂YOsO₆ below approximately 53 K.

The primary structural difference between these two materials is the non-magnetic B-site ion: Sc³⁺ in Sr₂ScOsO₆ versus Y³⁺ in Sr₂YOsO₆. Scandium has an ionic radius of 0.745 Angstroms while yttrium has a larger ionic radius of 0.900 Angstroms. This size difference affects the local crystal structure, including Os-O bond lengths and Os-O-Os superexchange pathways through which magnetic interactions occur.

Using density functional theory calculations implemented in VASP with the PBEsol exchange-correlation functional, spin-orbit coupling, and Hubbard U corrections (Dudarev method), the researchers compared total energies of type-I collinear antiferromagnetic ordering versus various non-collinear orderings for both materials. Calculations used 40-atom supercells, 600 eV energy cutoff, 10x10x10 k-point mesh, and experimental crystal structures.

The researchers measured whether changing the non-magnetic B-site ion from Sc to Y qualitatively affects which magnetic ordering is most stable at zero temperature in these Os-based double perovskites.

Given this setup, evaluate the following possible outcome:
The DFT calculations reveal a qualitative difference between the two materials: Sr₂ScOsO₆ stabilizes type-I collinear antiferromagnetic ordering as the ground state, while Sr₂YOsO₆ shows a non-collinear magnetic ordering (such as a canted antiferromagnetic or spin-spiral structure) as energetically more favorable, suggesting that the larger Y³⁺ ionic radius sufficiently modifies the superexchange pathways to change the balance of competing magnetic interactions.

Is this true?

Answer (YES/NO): NO